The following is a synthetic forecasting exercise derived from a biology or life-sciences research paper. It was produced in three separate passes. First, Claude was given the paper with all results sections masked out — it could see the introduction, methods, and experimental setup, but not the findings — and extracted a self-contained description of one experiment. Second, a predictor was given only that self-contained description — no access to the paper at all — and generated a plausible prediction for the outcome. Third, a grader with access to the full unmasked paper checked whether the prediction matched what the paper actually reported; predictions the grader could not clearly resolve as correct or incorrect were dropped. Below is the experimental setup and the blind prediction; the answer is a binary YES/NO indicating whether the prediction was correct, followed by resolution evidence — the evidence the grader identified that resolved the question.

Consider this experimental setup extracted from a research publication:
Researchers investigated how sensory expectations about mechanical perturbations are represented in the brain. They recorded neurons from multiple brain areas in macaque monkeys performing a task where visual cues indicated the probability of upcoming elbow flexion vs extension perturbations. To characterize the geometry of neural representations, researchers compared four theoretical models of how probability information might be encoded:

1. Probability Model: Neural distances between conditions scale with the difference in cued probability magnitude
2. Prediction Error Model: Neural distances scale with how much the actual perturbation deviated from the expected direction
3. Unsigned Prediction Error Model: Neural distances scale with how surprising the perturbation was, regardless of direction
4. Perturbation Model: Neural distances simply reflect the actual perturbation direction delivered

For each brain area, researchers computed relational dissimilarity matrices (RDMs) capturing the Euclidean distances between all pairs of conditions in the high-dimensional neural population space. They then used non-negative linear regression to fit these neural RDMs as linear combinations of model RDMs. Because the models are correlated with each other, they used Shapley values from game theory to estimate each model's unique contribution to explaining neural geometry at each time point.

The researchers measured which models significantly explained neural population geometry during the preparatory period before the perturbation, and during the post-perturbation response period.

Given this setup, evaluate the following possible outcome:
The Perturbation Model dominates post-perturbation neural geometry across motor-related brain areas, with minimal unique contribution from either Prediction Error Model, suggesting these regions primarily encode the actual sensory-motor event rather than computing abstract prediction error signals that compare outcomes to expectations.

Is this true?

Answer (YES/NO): NO